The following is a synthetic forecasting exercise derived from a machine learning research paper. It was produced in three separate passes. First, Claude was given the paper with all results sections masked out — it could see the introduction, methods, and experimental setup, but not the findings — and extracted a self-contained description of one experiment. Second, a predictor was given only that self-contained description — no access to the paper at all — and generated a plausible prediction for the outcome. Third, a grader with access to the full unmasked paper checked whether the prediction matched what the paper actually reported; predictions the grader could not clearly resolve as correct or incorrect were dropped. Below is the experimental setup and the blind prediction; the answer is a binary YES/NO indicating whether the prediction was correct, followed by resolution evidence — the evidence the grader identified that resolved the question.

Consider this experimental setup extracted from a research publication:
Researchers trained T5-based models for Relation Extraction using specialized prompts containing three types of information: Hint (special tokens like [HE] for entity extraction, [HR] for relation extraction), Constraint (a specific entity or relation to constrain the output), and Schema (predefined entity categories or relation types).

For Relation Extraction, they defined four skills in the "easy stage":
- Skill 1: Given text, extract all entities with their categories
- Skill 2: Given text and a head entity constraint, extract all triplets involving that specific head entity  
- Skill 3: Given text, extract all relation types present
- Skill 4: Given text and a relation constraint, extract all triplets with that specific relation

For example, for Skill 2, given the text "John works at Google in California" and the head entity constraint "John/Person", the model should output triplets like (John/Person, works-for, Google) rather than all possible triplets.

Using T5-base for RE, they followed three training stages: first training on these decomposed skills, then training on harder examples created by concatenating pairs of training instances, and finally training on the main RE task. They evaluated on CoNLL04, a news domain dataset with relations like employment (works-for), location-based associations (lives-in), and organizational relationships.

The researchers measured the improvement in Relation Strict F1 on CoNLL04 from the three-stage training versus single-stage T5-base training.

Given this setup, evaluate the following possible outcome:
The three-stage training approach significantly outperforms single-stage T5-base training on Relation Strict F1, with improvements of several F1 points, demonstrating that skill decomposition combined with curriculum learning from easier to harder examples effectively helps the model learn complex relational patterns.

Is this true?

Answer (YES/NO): NO